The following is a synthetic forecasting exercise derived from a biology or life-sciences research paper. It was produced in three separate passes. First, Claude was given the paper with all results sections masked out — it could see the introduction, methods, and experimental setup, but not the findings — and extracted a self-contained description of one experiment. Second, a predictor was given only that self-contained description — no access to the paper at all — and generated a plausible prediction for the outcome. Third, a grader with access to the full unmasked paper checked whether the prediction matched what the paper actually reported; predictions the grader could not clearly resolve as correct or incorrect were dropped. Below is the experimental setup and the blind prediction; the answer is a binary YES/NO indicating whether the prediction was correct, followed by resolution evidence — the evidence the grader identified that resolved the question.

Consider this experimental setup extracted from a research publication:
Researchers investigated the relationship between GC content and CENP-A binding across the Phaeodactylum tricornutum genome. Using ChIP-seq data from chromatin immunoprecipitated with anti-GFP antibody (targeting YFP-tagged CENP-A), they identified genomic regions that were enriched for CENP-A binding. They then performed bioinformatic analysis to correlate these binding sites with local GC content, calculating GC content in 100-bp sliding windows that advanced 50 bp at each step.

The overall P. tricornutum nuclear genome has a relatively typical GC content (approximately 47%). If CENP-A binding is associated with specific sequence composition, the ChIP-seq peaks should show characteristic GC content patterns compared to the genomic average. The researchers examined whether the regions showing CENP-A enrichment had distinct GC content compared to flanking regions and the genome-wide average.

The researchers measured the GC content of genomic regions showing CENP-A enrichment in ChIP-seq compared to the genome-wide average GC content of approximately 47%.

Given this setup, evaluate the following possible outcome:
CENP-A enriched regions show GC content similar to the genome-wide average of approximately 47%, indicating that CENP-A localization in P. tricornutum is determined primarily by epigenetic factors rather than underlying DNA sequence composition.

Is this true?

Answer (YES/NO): NO